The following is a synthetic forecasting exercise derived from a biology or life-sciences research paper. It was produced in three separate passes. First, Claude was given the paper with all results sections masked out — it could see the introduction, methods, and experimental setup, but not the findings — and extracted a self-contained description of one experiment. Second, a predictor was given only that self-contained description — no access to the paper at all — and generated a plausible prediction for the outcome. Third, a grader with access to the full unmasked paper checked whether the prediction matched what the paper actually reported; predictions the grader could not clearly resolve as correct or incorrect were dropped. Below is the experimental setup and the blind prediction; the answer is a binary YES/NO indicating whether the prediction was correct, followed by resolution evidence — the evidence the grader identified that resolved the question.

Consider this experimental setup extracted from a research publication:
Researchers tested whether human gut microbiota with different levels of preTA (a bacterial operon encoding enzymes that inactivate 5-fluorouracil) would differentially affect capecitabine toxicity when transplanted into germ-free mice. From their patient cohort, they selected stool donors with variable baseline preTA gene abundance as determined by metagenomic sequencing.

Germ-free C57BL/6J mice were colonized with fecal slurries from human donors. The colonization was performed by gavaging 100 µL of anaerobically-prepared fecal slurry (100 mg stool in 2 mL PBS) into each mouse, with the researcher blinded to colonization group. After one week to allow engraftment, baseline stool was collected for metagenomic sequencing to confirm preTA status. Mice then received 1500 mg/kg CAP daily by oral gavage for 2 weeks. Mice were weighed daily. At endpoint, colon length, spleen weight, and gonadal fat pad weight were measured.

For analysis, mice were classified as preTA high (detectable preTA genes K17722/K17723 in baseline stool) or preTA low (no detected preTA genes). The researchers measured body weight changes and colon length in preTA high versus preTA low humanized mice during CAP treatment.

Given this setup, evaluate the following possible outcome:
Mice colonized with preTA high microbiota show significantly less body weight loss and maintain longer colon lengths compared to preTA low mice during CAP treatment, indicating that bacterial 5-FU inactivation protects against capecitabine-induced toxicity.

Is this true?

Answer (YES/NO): YES